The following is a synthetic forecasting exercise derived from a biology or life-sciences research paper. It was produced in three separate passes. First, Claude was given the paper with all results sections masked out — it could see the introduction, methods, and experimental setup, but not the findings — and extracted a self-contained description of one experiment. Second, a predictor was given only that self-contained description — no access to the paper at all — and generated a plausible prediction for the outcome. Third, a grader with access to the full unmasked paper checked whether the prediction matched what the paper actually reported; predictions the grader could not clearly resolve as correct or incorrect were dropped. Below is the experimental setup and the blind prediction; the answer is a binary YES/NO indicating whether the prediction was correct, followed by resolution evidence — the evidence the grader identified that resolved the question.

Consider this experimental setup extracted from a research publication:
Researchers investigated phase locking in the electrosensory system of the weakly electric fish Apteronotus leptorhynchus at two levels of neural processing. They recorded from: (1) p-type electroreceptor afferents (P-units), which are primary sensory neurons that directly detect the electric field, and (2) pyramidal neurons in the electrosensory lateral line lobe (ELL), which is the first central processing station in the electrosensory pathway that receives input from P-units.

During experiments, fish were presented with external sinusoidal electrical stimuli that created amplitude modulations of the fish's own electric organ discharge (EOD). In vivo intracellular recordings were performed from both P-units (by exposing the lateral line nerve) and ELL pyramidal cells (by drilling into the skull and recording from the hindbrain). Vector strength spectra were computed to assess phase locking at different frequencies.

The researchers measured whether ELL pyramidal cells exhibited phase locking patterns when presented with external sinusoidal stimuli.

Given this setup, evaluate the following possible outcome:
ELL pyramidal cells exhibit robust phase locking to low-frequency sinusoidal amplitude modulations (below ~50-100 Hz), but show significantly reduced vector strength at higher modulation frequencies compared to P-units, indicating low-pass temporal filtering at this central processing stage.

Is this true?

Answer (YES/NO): NO